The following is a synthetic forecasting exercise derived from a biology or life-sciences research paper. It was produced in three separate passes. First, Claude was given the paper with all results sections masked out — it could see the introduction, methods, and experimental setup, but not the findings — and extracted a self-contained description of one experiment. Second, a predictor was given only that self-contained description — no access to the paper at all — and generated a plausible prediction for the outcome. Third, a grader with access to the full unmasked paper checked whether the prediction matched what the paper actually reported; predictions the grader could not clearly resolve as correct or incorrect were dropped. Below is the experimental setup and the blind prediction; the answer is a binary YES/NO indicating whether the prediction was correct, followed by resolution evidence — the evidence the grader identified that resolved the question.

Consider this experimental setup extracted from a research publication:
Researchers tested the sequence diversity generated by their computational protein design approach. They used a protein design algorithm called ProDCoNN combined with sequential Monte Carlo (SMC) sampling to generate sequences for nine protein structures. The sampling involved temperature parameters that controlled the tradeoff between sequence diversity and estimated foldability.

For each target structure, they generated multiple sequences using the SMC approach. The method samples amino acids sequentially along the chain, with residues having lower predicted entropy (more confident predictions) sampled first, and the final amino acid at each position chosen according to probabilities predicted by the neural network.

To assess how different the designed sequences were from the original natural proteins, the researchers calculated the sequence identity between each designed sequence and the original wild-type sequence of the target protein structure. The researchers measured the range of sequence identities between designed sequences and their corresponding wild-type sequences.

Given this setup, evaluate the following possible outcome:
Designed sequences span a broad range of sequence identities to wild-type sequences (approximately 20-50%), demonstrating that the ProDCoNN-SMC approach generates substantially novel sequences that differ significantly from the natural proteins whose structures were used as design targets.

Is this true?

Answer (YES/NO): NO